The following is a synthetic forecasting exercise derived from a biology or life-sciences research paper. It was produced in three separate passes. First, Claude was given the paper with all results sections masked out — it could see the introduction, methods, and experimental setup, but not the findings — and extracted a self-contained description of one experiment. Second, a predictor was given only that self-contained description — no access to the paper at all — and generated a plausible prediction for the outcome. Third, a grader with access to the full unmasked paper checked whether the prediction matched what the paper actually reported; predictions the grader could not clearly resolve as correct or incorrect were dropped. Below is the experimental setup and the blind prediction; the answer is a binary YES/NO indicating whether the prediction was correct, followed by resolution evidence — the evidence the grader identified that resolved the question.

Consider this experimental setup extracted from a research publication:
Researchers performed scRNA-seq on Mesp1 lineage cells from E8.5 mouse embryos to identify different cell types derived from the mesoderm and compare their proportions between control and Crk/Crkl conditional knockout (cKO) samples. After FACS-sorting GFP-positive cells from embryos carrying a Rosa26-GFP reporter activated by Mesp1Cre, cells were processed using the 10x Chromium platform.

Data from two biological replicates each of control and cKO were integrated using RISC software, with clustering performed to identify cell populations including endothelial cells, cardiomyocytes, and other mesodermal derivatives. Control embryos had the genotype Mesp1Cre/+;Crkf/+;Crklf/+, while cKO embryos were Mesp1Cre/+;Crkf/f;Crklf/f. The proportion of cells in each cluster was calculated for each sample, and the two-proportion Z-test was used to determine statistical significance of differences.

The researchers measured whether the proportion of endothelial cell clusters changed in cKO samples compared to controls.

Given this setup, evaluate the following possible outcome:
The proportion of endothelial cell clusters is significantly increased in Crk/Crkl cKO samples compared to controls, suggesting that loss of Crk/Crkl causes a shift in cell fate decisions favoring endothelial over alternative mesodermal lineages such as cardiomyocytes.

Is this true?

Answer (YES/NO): NO